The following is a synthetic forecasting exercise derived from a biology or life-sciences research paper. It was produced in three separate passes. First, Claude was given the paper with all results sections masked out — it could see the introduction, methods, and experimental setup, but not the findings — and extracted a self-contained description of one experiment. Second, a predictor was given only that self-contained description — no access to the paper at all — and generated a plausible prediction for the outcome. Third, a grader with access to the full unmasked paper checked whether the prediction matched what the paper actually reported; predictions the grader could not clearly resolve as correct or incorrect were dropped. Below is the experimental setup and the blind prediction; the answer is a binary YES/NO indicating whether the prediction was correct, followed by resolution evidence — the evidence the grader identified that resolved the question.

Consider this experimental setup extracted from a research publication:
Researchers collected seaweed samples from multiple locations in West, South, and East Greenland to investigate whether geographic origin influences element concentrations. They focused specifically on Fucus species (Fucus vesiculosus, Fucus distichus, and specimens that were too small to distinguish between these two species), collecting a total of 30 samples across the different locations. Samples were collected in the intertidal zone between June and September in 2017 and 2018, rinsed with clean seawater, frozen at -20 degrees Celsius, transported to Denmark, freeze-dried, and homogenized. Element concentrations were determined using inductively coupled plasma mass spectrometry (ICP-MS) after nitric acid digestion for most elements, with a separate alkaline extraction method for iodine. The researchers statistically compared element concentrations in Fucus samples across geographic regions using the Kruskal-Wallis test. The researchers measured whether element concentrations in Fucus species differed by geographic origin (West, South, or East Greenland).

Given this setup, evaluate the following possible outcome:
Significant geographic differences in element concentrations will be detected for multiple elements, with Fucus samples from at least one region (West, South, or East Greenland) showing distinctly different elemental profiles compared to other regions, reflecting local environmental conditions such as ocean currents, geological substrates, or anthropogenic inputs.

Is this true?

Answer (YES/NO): YES